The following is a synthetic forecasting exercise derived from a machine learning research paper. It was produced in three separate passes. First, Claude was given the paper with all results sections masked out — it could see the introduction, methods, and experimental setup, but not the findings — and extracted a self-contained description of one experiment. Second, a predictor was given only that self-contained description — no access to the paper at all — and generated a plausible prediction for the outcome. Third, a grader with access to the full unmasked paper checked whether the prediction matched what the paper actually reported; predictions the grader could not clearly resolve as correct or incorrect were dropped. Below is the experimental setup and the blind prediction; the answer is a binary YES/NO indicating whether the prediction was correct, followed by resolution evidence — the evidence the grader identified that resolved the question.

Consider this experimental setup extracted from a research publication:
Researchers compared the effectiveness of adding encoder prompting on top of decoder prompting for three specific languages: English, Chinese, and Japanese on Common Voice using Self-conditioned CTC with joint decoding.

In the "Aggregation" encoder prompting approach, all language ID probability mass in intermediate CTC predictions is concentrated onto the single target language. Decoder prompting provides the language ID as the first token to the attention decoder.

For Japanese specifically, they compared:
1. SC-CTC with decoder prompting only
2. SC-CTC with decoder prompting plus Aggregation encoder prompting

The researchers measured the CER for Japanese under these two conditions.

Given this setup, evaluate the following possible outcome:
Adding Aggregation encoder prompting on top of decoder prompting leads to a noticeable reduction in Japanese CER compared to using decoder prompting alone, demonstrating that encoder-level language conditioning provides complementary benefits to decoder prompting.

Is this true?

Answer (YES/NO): YES